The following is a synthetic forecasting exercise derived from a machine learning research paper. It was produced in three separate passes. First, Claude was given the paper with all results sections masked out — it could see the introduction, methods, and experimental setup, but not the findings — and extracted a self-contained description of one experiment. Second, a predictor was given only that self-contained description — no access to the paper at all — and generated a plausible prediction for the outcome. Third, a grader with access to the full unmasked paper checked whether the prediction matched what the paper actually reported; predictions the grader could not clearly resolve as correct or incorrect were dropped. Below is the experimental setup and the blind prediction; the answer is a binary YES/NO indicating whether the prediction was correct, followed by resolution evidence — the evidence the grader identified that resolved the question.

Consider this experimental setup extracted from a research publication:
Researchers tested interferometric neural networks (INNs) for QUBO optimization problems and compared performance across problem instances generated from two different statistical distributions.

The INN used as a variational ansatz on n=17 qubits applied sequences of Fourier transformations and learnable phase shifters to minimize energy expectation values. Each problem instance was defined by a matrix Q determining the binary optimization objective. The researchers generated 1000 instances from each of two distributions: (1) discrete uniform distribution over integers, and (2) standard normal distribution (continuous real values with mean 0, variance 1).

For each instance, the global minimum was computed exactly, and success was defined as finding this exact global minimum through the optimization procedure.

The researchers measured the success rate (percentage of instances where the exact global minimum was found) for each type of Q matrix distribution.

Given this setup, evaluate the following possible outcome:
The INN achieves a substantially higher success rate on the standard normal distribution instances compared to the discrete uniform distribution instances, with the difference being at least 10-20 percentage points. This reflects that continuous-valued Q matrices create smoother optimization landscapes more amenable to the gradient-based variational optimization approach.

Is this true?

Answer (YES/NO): NO